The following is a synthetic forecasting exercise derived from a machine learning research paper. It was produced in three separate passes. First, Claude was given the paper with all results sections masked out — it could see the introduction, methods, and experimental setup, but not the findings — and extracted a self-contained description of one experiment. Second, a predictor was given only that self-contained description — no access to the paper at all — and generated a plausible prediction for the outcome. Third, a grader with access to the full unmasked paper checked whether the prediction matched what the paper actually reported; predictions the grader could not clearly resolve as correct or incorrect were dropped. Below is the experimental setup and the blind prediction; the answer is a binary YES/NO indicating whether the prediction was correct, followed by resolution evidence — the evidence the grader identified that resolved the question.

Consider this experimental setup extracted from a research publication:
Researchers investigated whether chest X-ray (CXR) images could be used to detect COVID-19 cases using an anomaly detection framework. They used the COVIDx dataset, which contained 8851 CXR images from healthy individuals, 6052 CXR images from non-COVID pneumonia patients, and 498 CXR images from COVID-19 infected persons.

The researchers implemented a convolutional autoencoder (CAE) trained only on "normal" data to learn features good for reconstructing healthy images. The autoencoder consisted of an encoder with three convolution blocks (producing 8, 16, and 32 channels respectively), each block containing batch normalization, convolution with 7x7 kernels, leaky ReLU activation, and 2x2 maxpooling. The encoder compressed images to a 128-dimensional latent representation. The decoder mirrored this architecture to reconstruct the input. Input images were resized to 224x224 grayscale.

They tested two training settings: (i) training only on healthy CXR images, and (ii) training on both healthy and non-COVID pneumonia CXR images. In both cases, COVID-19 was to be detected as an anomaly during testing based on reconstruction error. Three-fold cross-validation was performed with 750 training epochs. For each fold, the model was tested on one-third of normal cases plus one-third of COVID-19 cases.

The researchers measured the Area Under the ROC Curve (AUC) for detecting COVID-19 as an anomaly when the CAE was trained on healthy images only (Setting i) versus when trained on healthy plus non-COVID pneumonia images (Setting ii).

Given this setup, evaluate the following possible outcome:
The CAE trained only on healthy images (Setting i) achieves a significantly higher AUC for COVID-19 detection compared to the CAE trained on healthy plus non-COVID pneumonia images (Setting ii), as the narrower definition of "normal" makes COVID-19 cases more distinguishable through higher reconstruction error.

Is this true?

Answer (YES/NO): YES